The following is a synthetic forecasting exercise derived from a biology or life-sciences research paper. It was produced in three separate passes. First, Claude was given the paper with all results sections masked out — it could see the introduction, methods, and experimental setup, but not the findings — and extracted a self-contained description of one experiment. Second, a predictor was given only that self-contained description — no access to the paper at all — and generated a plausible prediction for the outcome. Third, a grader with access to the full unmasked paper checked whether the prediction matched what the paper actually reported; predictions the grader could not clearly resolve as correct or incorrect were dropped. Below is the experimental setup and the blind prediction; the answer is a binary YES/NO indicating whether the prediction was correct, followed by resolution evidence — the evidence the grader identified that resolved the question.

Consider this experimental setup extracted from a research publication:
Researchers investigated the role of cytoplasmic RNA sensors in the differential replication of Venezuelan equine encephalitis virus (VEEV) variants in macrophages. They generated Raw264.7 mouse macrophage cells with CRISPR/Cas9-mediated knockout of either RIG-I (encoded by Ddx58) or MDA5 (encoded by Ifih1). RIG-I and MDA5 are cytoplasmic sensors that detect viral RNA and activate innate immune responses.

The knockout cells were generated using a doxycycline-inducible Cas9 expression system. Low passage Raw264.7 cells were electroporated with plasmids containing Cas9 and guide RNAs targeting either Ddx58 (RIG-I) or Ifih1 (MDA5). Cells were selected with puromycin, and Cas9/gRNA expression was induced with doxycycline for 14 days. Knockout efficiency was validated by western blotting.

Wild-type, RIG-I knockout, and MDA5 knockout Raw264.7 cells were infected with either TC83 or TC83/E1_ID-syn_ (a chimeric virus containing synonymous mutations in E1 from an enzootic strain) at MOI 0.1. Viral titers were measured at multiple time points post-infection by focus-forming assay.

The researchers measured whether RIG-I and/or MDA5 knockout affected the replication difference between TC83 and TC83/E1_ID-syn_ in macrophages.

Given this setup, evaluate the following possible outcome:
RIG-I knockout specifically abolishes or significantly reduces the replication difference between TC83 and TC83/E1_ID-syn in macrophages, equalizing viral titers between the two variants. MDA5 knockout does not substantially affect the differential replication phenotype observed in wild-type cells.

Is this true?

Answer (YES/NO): NO